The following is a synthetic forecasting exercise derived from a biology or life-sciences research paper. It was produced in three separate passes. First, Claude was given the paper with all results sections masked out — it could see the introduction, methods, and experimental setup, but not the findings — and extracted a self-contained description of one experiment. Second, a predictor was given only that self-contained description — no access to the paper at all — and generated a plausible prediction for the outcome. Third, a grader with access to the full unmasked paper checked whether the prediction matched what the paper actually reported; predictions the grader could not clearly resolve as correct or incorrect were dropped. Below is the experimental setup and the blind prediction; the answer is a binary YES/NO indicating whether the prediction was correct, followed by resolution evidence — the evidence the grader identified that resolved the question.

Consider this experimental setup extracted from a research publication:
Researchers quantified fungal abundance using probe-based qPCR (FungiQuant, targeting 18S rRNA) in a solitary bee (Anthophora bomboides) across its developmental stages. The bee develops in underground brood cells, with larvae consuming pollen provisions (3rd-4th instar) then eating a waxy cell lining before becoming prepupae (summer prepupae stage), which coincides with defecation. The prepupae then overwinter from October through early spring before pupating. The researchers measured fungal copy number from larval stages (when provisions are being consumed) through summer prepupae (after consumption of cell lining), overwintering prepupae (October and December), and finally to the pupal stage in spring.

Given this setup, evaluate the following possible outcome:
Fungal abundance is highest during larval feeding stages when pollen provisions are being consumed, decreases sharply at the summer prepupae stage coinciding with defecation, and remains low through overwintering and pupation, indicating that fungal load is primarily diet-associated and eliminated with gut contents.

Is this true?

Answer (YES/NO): NO